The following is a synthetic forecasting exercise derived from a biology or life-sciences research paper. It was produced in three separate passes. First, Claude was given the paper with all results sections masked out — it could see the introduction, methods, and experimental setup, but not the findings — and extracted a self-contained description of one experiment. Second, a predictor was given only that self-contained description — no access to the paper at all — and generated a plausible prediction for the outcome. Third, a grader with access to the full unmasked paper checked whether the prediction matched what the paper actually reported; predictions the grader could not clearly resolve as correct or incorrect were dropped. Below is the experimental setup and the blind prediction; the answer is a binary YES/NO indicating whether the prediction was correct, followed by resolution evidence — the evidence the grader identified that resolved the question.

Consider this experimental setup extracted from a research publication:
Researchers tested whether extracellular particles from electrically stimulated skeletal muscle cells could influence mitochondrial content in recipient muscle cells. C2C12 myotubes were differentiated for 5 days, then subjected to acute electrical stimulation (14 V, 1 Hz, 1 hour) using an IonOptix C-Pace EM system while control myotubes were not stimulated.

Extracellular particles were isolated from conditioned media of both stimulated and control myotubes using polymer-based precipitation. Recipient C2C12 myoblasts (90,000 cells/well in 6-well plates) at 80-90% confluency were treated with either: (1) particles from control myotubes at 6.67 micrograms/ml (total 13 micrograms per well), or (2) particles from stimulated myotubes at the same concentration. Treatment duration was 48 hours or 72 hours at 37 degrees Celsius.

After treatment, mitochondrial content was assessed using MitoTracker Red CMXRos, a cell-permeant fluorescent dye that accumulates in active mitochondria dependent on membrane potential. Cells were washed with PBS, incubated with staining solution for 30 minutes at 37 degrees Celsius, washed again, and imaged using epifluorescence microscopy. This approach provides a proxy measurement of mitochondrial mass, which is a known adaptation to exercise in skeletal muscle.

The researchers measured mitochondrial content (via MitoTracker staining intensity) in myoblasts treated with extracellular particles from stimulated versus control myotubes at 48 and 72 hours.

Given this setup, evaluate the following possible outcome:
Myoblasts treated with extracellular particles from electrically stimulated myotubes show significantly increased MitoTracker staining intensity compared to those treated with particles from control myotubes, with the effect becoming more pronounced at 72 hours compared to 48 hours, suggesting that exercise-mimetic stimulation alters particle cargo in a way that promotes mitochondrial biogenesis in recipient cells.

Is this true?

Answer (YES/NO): NO